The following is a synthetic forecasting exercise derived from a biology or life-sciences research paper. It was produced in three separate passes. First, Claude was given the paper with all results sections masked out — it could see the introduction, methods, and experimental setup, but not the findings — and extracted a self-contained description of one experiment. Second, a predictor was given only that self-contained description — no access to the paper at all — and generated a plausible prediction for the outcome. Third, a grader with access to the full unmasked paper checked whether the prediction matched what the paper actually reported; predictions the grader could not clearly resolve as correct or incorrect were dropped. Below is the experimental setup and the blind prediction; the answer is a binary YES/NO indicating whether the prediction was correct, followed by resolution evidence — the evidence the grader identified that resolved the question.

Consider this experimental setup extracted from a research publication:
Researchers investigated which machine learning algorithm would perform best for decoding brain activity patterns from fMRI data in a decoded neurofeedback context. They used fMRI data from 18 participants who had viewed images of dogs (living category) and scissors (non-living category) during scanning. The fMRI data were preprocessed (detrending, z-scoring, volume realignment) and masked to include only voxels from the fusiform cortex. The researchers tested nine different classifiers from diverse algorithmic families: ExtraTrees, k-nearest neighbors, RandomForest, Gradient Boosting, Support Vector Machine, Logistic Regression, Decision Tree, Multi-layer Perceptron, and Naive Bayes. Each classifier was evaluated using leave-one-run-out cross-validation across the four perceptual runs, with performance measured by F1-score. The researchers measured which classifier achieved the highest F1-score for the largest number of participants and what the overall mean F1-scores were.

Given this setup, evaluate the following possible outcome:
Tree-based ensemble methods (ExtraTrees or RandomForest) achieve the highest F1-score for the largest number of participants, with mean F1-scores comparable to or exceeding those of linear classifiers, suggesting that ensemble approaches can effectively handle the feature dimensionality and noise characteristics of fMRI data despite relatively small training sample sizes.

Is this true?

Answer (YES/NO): NO